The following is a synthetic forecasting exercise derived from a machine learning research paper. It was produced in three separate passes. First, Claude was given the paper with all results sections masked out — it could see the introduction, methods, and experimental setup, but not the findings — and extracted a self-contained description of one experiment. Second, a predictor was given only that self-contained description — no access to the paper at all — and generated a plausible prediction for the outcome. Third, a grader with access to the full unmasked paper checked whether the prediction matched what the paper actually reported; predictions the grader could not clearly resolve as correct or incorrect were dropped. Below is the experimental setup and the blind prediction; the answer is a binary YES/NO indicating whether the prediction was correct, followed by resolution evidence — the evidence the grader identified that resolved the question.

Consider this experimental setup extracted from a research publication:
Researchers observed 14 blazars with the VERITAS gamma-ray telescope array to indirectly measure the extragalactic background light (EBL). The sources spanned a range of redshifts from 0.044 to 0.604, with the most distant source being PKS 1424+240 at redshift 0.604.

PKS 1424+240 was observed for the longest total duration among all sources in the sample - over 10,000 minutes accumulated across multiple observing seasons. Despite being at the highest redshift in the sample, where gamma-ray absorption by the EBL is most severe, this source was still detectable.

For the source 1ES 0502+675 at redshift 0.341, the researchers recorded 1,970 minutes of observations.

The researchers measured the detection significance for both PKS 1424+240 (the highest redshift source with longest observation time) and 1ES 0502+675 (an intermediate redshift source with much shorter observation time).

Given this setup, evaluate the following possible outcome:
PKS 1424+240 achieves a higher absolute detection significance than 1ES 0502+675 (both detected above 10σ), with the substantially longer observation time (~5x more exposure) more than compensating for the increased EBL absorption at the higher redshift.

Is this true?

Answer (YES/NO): YES